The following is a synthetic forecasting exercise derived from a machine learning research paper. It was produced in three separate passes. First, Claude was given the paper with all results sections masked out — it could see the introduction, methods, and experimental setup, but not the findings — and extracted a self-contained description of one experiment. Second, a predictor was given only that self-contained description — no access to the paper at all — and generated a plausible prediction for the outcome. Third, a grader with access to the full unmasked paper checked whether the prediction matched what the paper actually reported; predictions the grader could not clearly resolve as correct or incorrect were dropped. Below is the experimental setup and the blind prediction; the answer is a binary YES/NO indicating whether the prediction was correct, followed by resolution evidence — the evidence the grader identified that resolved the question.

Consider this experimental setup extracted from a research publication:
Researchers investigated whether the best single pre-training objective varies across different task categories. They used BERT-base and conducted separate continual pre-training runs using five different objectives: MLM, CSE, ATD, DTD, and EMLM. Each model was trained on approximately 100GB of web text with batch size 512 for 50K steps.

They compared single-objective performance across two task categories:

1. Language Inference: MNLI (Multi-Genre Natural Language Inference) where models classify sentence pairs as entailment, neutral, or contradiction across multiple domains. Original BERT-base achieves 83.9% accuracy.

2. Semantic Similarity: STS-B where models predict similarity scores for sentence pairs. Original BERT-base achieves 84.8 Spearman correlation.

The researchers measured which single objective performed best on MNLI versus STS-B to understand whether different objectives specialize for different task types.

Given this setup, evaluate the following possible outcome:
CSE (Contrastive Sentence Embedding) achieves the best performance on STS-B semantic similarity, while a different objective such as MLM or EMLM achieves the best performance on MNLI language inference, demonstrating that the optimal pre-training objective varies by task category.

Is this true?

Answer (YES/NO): YES